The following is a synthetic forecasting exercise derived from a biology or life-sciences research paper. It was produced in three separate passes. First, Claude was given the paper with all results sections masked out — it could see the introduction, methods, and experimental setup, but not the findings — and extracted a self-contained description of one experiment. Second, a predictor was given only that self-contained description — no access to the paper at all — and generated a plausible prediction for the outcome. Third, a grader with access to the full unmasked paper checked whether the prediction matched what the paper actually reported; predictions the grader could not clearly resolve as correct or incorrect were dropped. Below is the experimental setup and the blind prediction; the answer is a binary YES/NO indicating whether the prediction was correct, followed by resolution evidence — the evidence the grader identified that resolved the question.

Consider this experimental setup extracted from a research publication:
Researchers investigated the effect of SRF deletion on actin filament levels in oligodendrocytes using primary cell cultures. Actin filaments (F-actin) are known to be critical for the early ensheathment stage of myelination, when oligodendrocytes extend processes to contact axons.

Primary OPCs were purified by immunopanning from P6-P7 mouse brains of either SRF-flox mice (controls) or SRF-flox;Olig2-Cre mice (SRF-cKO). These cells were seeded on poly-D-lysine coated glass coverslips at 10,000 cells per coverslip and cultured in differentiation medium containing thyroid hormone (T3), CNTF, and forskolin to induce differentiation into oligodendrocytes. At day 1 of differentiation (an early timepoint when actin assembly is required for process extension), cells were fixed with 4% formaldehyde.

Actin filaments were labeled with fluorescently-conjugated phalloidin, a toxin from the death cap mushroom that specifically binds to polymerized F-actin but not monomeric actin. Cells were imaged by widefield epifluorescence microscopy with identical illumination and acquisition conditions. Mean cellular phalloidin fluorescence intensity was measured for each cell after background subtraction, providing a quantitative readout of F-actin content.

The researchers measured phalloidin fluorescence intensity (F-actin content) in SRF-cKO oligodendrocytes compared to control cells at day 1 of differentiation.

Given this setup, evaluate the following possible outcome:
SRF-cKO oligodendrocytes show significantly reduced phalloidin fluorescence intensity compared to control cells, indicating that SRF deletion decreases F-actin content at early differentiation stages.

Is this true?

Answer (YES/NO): YES